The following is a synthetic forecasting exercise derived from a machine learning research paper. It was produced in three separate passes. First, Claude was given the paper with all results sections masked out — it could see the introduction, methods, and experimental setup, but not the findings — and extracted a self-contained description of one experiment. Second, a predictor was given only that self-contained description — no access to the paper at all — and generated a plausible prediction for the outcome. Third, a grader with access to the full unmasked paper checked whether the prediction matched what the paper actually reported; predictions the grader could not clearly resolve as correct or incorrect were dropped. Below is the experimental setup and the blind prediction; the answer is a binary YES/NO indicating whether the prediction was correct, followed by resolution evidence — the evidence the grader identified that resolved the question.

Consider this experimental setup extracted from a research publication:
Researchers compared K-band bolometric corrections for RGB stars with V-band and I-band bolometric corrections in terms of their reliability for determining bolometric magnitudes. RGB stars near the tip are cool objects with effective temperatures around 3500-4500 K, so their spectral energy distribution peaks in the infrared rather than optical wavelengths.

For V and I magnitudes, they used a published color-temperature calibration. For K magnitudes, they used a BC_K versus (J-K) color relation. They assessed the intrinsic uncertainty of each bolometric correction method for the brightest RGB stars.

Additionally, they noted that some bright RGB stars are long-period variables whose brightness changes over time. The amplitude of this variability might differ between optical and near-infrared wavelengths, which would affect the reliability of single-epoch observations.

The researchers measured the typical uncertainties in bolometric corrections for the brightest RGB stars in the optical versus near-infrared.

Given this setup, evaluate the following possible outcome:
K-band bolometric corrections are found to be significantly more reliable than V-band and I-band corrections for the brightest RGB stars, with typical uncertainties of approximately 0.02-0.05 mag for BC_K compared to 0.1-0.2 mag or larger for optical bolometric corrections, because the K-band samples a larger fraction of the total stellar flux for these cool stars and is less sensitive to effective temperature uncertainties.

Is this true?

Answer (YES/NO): NO